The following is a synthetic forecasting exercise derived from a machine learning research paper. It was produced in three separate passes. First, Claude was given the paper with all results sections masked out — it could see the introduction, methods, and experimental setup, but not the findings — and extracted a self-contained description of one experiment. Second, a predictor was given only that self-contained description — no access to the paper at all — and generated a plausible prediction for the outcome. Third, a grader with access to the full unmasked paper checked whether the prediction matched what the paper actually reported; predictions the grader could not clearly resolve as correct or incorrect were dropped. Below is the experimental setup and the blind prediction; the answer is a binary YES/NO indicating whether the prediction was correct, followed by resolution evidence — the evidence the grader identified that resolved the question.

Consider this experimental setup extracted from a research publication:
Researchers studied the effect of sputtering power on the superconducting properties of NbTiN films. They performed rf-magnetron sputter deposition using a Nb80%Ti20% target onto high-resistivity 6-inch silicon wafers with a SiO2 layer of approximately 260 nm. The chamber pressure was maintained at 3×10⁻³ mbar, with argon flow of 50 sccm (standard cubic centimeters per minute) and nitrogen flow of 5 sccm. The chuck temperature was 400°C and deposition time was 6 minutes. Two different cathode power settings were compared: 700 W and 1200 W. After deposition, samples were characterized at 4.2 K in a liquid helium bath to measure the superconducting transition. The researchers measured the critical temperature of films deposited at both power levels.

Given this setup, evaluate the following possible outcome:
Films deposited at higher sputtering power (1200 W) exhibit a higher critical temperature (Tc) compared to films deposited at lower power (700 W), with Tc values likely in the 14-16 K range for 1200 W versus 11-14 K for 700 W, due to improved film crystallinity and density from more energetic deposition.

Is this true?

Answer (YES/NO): NO